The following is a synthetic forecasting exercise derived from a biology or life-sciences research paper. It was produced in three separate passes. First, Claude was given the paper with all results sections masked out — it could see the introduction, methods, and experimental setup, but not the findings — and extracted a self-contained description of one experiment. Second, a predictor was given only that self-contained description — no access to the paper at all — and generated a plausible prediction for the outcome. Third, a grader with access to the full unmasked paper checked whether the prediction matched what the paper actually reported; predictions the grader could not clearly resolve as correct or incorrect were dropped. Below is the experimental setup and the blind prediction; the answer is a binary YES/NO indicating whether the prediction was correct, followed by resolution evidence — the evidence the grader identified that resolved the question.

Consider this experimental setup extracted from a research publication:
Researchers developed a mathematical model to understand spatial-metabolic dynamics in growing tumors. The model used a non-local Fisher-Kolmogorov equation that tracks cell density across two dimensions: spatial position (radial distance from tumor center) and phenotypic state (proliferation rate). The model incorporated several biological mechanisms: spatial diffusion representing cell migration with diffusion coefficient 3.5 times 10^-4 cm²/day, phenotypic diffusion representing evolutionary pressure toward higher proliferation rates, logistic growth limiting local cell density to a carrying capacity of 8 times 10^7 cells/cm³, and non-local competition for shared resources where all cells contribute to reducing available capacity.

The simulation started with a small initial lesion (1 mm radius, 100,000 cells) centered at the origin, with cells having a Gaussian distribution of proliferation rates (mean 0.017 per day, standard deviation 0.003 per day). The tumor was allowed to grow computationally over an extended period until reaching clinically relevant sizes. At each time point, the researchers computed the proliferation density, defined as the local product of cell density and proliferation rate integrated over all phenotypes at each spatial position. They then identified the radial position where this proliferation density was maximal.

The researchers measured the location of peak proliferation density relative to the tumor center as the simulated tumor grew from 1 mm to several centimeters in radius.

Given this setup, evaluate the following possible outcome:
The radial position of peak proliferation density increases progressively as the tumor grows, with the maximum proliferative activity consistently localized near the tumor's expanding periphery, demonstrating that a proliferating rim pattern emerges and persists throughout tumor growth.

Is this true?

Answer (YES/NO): NO